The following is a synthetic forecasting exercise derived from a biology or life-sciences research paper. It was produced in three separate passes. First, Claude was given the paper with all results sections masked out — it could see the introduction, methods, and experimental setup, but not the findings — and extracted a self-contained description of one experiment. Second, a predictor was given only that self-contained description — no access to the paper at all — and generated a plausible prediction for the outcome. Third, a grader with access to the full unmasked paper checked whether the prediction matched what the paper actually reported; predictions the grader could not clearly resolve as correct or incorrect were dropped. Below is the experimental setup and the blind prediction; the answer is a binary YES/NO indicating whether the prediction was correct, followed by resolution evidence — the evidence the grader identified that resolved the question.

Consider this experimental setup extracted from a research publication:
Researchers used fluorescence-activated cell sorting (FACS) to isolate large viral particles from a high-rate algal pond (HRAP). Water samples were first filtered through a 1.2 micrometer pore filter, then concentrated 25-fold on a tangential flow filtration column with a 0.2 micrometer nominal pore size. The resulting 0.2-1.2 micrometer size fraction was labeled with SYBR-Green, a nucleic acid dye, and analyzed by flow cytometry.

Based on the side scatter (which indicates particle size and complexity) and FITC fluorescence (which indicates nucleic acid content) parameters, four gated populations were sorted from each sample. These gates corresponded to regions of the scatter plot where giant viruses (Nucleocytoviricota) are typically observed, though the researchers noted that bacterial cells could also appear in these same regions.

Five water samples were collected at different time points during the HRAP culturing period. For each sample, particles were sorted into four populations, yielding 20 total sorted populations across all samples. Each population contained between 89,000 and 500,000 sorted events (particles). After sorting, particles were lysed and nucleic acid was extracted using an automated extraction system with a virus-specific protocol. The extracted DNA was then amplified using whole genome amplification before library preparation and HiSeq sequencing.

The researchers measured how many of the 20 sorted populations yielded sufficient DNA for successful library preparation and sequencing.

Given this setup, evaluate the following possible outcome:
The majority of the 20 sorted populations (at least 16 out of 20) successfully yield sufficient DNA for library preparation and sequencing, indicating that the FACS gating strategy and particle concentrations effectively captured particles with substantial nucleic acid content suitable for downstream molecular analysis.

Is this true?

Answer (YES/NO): NO